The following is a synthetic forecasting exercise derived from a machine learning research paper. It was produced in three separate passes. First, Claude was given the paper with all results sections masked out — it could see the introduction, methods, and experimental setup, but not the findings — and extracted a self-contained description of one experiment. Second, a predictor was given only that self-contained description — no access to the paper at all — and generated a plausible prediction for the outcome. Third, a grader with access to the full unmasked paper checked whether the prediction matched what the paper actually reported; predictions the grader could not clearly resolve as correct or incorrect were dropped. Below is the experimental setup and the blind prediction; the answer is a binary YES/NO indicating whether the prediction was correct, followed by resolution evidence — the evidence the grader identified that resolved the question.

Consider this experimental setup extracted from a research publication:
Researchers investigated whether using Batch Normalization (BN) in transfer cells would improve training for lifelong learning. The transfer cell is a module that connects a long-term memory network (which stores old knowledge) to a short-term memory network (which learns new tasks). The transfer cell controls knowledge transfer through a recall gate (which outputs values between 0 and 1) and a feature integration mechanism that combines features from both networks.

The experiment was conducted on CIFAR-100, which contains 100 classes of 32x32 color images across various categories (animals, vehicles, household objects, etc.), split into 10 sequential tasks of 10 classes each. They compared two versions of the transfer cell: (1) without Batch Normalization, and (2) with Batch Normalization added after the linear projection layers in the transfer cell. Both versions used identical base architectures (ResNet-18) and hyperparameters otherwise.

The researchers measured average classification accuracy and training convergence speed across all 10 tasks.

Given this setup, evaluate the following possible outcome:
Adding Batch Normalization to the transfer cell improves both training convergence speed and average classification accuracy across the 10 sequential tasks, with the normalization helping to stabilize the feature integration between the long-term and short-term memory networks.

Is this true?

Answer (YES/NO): NO